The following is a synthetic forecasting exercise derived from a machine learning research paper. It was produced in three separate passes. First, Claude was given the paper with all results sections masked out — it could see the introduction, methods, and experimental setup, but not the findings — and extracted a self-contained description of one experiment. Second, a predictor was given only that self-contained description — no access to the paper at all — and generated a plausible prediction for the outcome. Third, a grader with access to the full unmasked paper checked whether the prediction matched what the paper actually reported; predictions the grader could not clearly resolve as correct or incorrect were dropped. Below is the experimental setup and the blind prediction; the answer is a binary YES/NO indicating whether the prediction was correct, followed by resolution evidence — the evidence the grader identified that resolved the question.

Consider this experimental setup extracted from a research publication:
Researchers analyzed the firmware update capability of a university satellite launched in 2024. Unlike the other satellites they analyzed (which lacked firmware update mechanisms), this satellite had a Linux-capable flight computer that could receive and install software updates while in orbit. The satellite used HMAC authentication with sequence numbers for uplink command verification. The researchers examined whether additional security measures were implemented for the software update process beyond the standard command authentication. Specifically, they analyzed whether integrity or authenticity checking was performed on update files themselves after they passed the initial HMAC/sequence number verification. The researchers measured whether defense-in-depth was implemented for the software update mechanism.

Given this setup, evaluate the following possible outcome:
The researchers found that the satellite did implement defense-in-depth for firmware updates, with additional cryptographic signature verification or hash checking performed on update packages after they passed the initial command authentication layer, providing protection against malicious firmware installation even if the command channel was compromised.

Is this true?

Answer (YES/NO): NO